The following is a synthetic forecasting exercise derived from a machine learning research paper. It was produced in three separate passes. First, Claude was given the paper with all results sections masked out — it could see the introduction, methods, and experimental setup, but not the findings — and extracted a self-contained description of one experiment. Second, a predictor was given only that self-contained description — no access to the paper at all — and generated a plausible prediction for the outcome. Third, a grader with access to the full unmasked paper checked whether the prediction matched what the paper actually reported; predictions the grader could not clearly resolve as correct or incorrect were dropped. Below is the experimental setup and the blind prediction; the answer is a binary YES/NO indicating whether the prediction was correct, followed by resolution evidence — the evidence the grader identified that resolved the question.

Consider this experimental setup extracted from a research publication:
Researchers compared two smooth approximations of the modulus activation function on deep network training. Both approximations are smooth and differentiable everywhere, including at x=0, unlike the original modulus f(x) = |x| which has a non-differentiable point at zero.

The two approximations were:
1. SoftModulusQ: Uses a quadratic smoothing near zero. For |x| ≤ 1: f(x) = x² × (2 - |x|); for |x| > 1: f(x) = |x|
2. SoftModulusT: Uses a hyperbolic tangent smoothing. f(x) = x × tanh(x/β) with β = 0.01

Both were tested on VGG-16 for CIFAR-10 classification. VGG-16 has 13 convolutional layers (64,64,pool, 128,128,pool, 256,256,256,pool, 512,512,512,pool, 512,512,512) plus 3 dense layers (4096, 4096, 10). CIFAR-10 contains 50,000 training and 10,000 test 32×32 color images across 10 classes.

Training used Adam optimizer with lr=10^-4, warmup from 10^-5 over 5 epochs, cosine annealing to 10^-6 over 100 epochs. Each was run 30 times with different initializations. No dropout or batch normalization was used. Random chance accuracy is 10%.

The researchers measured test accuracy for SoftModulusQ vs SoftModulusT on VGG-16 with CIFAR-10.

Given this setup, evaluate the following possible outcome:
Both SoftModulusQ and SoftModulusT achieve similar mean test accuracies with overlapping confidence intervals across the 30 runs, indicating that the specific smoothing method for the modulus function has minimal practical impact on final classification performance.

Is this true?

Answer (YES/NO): NO